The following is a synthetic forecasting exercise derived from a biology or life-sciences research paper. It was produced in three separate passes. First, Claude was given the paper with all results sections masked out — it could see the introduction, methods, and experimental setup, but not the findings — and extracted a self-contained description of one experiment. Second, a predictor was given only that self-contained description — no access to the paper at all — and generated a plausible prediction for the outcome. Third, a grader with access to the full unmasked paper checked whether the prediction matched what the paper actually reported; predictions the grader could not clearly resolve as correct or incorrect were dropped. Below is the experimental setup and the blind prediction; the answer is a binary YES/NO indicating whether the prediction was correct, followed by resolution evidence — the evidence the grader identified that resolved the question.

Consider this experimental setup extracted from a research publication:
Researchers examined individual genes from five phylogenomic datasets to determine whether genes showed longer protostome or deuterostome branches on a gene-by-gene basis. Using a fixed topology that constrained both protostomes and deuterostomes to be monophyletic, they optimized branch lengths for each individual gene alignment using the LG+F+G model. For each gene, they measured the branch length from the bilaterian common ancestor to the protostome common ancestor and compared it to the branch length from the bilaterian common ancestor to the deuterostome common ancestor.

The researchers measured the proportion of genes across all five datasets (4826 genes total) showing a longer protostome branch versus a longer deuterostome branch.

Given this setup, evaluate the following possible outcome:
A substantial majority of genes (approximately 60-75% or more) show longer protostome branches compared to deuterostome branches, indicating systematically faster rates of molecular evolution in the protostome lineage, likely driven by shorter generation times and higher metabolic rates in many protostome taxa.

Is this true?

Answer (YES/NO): YES